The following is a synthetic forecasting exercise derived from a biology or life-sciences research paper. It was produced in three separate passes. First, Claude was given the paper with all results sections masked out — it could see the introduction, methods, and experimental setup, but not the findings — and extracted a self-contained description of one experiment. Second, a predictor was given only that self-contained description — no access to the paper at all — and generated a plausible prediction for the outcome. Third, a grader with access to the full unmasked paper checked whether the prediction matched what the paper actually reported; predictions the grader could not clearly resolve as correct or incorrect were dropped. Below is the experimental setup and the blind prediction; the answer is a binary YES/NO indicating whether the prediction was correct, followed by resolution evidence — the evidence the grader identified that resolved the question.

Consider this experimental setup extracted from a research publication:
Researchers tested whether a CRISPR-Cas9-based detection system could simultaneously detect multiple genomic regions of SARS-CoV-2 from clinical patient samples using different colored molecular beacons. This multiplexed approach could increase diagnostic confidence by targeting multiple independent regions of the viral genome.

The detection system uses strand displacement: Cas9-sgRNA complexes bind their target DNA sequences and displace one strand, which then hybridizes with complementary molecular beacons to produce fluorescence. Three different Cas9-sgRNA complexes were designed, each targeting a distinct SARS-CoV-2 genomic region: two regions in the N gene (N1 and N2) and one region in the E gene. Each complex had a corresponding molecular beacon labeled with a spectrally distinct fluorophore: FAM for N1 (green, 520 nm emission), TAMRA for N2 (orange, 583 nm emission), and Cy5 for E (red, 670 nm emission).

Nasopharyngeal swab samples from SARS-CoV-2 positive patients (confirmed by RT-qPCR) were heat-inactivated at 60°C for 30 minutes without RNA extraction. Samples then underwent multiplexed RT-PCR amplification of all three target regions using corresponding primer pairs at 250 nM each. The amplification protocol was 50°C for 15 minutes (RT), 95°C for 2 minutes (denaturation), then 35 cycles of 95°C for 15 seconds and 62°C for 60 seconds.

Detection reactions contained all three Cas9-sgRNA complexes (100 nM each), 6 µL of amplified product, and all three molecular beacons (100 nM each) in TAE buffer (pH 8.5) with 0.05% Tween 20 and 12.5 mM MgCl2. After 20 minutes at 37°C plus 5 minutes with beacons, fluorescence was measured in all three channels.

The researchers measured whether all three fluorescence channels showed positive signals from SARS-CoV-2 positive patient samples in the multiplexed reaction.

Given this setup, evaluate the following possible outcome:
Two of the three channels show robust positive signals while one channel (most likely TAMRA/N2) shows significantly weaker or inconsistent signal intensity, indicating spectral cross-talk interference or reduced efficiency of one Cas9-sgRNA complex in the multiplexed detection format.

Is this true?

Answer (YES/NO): NO